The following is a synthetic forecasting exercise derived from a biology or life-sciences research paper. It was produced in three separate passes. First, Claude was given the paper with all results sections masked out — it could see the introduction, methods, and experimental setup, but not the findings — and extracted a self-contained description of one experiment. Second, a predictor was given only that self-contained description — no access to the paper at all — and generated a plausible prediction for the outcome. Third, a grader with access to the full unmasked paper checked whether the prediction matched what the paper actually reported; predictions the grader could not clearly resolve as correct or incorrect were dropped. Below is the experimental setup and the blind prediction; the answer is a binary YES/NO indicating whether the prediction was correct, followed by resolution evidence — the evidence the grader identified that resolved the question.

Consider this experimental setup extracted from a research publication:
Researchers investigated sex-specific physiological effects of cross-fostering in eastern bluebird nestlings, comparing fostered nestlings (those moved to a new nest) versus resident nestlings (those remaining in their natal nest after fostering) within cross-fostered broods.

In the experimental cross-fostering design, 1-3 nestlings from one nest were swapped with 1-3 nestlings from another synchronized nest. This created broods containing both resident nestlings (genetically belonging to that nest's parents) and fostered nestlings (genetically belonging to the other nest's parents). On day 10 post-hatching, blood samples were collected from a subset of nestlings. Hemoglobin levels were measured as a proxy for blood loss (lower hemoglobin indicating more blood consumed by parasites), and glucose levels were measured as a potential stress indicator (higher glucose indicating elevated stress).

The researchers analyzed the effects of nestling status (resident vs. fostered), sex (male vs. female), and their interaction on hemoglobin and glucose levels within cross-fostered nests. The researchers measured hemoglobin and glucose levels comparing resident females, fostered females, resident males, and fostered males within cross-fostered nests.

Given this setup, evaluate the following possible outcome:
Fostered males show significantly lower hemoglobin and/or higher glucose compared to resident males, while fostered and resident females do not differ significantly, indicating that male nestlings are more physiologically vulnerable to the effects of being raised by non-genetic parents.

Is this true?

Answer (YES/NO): NO